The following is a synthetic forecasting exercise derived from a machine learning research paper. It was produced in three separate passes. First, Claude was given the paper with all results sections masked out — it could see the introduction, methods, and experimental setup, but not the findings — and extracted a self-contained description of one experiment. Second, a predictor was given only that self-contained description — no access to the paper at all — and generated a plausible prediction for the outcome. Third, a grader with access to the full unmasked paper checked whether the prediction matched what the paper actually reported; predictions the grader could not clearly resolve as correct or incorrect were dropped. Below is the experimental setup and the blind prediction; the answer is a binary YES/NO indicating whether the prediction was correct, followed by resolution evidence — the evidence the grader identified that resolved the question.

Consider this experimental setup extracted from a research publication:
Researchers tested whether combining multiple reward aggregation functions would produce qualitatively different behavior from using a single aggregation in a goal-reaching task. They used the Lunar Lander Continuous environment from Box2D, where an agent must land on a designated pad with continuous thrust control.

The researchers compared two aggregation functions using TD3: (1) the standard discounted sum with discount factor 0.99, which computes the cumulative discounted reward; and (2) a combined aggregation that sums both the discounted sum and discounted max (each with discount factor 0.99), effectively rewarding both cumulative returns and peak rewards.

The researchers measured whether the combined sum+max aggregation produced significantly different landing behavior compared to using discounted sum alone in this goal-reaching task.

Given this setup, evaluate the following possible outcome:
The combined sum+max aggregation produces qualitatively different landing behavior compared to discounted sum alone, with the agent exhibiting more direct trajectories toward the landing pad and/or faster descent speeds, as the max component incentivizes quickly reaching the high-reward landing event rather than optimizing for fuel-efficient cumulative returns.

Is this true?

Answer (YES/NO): NO